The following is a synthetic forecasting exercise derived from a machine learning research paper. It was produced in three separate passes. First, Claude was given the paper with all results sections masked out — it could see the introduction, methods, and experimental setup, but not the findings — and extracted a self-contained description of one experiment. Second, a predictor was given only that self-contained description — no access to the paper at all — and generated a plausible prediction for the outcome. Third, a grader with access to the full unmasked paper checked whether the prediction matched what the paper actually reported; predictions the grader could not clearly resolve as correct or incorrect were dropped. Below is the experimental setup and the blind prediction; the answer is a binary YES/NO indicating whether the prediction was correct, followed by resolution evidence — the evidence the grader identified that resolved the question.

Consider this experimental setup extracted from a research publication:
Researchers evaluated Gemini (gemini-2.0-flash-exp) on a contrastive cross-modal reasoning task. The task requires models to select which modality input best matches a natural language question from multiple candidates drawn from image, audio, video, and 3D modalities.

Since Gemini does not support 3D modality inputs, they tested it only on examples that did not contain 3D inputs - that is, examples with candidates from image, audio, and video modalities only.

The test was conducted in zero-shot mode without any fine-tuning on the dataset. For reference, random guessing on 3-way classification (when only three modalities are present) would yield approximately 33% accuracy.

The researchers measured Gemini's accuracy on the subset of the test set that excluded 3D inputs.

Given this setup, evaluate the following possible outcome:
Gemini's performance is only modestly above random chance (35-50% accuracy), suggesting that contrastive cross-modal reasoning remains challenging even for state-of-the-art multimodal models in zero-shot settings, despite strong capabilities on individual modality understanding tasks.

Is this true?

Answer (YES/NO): NO